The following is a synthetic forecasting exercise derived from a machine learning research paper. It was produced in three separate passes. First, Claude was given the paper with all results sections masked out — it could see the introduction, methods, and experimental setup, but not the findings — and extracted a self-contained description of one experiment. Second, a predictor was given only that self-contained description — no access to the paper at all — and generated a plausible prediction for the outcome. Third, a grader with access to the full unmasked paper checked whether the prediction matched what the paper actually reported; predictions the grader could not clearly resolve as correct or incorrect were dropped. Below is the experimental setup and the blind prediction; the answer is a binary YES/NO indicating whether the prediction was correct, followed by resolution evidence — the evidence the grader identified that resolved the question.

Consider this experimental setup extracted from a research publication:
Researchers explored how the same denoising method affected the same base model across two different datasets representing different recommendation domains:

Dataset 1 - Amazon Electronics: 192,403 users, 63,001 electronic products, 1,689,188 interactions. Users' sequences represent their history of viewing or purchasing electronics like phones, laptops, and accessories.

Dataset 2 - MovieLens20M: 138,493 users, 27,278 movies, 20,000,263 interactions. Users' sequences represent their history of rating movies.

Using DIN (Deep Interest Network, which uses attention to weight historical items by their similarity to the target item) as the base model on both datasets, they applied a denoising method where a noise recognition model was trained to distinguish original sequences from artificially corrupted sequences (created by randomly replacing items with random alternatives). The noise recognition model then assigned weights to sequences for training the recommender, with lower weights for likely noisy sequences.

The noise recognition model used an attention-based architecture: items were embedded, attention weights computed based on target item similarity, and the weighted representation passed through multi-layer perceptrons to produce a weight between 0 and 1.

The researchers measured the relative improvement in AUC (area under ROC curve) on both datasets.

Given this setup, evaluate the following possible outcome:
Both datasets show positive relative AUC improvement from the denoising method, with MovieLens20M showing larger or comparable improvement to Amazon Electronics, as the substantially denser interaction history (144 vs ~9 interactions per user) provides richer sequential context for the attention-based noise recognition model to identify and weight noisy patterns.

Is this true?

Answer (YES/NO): YES